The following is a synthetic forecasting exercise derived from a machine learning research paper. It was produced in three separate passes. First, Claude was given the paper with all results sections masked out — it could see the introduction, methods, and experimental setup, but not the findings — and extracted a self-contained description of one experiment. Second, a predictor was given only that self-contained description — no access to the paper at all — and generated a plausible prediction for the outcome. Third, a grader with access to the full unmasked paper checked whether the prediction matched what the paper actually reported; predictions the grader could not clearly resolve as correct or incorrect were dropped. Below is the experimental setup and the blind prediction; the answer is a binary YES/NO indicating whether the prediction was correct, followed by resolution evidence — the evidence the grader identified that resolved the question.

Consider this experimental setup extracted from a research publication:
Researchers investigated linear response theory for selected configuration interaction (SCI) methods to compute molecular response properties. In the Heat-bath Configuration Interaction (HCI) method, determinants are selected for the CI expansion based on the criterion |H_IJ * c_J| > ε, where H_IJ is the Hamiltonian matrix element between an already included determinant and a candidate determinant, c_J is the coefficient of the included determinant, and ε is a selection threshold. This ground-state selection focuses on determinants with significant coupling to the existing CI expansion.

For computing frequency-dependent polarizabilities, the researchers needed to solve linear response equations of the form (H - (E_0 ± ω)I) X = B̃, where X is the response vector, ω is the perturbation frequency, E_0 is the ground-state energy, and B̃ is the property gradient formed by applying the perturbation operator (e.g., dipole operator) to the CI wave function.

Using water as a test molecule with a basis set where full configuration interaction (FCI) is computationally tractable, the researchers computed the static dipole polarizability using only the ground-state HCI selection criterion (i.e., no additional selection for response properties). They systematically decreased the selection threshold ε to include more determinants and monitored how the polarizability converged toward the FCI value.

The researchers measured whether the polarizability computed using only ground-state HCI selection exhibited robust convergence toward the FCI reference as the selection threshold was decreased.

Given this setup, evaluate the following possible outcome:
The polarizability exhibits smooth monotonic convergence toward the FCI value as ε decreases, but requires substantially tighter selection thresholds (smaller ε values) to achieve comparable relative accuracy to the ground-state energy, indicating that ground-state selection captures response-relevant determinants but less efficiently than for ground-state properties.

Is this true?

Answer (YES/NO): NO